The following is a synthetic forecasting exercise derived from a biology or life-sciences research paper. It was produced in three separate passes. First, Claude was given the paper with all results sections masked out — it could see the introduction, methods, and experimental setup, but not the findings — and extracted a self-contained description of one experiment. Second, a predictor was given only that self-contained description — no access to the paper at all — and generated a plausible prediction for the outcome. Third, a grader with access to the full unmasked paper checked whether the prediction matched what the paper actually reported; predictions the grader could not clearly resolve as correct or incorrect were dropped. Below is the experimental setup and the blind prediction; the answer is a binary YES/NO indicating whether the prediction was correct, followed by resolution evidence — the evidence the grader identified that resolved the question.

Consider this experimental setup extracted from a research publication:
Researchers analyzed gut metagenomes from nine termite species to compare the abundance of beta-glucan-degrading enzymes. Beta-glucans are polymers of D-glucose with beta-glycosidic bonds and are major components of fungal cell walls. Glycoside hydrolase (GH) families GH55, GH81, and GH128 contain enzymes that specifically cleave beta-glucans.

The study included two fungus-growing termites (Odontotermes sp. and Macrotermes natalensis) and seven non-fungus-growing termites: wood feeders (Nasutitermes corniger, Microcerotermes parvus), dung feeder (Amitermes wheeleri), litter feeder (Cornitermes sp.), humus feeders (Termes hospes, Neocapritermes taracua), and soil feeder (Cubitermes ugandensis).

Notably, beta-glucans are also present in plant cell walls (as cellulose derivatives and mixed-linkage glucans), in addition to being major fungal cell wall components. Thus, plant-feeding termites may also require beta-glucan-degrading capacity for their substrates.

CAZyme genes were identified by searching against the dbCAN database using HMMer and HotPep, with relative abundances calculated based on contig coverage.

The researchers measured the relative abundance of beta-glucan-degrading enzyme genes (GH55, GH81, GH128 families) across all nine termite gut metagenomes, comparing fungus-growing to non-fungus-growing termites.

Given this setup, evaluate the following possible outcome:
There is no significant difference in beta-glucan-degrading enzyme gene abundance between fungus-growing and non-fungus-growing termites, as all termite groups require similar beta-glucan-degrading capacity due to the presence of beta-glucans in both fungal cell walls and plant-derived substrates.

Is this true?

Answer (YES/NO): NO